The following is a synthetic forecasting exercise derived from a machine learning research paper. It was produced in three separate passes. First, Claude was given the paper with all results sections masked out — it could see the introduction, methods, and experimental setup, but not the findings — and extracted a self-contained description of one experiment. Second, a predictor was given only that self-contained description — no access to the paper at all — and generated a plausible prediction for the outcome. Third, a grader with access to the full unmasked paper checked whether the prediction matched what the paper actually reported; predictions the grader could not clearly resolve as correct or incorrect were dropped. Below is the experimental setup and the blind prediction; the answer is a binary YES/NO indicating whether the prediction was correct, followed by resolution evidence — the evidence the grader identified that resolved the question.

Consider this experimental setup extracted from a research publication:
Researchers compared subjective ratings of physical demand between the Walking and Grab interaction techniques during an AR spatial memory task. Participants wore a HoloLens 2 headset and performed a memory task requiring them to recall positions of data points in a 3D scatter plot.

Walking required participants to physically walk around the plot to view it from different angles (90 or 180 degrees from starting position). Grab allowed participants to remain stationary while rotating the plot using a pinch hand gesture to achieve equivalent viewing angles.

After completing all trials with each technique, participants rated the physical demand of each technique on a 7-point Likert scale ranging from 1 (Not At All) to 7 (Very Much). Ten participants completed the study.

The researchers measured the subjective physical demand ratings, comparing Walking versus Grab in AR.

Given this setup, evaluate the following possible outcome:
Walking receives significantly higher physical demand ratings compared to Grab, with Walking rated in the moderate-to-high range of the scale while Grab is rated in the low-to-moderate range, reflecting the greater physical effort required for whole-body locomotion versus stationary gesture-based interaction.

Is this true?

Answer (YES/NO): NO